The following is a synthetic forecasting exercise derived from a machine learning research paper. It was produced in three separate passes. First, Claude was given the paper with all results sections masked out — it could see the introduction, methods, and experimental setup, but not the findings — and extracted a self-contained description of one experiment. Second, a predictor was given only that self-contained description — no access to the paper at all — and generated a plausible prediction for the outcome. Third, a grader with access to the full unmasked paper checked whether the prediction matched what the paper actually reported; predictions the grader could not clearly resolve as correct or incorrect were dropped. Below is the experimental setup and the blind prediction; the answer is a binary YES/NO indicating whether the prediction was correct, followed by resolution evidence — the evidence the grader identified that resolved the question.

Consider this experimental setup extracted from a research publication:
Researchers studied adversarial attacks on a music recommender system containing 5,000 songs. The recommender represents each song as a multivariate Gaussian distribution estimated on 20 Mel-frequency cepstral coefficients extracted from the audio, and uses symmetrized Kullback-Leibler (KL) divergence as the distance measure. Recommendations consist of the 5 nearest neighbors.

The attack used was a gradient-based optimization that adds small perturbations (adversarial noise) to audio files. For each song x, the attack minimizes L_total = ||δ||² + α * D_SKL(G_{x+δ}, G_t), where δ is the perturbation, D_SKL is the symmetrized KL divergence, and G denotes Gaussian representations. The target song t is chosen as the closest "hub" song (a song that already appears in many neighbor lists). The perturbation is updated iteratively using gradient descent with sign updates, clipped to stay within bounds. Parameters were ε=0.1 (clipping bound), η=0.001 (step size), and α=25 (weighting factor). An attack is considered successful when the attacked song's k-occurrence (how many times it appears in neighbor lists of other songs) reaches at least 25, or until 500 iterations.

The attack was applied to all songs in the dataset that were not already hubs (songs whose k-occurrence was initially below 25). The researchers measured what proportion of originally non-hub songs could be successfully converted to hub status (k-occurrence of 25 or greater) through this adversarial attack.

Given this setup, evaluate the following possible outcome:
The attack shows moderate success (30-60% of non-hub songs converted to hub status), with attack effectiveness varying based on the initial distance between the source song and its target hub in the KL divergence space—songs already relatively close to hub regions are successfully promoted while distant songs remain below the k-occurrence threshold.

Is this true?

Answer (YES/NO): NO